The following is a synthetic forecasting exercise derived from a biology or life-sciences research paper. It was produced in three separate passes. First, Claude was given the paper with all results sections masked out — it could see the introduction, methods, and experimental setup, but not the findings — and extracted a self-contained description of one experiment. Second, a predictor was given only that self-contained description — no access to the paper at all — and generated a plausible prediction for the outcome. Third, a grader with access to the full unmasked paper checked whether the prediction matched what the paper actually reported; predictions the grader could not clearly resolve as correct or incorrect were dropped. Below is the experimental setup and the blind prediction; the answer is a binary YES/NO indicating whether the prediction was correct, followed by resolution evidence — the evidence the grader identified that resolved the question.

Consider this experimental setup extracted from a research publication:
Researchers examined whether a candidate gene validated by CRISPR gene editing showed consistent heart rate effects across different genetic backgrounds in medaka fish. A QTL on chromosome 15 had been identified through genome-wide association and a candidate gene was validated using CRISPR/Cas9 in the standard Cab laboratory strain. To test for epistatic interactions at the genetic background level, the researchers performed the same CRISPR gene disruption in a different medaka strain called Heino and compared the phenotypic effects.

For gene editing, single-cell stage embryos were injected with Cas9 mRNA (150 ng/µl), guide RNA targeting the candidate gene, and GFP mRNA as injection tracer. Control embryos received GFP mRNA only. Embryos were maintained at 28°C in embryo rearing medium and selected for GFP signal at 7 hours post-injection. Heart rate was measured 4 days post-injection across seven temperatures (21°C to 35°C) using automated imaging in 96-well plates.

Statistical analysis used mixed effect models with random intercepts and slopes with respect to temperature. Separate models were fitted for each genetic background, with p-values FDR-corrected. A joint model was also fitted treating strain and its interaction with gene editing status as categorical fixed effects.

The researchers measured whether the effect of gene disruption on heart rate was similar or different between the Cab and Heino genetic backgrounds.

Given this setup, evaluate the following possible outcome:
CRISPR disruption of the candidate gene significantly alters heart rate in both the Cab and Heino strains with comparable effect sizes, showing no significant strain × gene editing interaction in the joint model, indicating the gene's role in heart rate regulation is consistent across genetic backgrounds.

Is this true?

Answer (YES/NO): NO